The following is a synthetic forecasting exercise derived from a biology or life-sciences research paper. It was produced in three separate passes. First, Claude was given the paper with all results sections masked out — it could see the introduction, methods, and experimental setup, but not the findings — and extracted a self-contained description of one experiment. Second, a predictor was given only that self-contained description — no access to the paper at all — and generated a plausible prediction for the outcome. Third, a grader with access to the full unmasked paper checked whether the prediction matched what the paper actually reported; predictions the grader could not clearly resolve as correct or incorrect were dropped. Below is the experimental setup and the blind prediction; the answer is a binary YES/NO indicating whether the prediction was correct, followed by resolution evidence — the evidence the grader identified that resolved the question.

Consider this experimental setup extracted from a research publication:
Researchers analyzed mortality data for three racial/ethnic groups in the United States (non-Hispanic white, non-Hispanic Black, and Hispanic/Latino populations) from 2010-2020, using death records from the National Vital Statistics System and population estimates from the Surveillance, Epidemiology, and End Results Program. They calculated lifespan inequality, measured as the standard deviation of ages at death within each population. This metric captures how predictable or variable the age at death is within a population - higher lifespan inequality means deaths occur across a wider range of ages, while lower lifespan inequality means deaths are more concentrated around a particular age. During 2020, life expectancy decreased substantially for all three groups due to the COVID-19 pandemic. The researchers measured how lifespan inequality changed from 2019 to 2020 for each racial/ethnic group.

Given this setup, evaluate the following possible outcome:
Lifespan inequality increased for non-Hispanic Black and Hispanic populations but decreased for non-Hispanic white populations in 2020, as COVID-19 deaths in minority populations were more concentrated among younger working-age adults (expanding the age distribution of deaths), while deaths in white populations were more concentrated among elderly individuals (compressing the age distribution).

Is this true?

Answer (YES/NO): NO